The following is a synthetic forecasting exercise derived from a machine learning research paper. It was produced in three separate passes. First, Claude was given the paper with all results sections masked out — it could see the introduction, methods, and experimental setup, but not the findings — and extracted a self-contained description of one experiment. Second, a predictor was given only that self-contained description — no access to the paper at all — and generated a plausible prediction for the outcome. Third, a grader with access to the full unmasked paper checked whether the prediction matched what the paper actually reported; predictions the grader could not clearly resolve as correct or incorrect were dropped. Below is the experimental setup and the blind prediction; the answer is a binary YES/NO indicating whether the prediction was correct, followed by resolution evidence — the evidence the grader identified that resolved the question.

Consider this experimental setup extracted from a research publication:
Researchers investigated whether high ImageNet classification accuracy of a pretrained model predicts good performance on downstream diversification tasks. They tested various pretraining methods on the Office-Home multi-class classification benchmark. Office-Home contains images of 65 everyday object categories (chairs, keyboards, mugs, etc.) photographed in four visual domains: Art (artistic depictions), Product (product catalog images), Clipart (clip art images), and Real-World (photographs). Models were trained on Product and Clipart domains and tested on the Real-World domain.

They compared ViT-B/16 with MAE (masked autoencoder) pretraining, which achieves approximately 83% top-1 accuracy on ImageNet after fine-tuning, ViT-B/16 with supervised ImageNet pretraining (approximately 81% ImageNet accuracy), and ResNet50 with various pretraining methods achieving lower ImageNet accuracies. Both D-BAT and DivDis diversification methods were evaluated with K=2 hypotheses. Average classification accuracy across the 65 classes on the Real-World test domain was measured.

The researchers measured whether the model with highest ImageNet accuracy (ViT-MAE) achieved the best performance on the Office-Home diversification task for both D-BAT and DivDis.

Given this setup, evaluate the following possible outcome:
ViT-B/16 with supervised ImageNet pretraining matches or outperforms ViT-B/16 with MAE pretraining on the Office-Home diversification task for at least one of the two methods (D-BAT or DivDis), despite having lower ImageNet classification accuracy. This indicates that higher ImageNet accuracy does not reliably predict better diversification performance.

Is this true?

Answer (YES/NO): YES